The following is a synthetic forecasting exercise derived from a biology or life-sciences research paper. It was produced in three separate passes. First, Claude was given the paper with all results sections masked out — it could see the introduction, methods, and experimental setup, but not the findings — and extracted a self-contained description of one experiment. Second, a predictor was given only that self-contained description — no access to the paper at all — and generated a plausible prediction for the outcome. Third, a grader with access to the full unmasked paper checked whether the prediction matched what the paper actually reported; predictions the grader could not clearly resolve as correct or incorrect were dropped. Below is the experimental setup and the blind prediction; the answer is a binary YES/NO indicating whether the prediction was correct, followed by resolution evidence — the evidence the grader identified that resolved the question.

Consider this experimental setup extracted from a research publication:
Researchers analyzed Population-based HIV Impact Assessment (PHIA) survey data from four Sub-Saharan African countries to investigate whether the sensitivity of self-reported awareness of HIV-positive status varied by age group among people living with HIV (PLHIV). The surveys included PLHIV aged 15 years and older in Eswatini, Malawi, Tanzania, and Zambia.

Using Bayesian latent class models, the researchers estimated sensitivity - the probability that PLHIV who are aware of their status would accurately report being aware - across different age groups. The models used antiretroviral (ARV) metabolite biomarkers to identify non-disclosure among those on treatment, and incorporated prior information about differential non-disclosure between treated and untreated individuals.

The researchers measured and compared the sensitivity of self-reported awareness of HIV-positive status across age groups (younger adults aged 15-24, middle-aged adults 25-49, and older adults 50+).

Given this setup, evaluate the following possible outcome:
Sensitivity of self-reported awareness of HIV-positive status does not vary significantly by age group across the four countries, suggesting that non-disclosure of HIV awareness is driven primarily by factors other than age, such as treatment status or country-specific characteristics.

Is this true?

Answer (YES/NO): NO